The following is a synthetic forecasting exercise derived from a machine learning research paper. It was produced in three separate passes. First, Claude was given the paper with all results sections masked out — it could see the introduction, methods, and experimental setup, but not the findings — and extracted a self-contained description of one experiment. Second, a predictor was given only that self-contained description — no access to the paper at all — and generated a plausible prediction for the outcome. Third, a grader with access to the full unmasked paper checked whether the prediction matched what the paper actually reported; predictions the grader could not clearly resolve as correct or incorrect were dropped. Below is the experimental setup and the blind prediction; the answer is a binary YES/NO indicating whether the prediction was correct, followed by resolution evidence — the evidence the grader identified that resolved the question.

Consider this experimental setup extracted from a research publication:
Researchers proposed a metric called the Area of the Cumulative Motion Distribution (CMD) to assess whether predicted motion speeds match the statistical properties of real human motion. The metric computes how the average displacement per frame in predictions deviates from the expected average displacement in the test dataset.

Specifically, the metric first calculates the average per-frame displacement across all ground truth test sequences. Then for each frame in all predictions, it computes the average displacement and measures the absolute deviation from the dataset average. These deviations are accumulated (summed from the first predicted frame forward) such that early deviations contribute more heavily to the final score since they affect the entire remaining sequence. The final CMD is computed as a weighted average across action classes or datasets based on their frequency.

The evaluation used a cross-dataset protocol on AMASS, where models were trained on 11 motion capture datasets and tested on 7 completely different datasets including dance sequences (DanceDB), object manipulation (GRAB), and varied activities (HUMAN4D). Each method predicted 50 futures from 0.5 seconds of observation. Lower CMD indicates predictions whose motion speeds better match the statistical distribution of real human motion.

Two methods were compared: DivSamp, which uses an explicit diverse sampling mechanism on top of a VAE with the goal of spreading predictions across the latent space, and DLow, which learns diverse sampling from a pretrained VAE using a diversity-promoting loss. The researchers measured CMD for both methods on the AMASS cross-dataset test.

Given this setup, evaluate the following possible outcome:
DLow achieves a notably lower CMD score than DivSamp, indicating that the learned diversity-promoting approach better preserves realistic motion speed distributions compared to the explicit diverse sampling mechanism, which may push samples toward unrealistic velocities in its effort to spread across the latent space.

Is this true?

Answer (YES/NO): YES